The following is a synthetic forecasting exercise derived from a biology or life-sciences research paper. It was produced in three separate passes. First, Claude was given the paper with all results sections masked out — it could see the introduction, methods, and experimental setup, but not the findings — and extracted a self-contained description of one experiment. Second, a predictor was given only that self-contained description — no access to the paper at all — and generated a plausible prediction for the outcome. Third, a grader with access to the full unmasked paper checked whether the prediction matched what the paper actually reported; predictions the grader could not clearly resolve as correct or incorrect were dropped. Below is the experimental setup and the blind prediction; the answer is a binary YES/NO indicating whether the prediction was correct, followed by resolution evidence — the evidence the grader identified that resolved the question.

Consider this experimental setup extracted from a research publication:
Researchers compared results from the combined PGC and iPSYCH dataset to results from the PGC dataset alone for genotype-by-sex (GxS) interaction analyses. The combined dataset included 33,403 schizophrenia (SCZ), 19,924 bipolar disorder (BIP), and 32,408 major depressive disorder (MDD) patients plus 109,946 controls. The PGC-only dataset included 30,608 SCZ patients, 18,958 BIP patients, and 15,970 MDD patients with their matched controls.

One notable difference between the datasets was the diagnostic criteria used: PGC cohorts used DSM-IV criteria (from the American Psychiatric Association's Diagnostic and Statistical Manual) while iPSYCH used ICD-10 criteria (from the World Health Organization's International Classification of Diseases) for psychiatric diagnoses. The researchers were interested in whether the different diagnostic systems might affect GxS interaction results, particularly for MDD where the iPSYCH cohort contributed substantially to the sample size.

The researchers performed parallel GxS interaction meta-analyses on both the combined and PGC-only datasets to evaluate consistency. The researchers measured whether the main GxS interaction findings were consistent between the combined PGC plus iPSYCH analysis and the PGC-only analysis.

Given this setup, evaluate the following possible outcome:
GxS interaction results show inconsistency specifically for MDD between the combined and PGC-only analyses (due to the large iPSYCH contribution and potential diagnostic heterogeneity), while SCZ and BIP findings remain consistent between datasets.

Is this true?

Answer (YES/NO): NO